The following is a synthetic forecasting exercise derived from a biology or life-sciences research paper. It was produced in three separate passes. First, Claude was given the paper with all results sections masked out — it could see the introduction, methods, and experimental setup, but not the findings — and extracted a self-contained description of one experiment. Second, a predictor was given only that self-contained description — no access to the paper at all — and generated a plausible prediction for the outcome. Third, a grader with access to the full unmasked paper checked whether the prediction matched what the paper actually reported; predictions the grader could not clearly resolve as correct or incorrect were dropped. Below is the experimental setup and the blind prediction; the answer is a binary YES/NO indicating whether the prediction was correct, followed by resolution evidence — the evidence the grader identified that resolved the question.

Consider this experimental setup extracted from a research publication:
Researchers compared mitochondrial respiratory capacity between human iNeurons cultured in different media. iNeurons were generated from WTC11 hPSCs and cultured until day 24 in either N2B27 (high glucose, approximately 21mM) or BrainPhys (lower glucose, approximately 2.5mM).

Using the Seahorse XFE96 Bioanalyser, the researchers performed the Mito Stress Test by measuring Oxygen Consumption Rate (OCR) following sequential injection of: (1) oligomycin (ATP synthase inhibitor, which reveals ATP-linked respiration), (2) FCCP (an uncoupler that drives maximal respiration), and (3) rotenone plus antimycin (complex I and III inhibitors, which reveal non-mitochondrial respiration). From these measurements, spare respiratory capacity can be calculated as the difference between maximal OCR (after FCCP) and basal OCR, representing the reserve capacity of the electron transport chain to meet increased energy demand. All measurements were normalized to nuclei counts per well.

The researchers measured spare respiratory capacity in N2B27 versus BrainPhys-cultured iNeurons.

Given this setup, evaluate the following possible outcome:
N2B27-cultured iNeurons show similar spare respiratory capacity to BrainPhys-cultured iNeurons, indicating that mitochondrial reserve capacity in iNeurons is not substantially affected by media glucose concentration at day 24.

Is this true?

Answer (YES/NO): NO